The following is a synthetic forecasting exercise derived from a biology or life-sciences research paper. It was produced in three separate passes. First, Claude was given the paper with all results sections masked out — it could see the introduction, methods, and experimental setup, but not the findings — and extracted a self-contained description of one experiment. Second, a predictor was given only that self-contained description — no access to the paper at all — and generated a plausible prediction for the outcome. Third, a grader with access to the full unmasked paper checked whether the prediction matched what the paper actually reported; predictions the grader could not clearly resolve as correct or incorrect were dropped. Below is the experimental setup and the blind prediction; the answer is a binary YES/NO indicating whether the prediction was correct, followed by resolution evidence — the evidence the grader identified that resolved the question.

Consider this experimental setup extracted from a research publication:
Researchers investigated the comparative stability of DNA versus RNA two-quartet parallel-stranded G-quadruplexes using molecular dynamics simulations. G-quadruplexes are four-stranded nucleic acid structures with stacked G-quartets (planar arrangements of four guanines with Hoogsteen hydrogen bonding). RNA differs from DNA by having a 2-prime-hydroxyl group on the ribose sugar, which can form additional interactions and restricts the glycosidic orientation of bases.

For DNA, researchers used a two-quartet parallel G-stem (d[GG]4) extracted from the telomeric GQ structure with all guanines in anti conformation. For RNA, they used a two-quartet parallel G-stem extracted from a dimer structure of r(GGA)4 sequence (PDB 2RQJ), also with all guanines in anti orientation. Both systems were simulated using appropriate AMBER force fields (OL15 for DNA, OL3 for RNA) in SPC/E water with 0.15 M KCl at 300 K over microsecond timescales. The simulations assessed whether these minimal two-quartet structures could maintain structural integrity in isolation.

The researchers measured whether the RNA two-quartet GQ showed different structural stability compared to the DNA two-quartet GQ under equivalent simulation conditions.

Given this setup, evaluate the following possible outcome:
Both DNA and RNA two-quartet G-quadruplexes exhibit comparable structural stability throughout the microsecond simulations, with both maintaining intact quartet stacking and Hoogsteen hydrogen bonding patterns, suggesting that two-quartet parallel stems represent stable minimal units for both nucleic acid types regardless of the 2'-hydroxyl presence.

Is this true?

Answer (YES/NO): NO